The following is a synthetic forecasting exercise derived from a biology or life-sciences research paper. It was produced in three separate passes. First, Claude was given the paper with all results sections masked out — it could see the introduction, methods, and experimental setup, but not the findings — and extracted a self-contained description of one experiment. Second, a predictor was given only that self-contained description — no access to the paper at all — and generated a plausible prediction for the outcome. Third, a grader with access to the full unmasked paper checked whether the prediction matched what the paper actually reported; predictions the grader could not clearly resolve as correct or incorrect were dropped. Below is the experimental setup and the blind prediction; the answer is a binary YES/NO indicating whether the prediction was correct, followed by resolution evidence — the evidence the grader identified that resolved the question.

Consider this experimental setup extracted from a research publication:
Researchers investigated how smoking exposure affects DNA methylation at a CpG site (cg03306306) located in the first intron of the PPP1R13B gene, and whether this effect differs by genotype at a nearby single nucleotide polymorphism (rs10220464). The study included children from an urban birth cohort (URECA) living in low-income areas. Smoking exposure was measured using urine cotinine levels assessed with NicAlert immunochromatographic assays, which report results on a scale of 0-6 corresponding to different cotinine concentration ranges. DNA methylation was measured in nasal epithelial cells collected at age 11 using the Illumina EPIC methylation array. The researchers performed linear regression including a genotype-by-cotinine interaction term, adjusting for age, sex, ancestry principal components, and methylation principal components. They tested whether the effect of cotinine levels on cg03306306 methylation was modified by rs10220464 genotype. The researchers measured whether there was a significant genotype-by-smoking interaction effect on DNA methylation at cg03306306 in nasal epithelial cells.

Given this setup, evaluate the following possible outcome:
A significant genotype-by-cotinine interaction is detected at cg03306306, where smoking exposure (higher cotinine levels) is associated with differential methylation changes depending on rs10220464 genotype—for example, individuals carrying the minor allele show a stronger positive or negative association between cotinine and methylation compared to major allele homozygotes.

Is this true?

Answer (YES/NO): NO